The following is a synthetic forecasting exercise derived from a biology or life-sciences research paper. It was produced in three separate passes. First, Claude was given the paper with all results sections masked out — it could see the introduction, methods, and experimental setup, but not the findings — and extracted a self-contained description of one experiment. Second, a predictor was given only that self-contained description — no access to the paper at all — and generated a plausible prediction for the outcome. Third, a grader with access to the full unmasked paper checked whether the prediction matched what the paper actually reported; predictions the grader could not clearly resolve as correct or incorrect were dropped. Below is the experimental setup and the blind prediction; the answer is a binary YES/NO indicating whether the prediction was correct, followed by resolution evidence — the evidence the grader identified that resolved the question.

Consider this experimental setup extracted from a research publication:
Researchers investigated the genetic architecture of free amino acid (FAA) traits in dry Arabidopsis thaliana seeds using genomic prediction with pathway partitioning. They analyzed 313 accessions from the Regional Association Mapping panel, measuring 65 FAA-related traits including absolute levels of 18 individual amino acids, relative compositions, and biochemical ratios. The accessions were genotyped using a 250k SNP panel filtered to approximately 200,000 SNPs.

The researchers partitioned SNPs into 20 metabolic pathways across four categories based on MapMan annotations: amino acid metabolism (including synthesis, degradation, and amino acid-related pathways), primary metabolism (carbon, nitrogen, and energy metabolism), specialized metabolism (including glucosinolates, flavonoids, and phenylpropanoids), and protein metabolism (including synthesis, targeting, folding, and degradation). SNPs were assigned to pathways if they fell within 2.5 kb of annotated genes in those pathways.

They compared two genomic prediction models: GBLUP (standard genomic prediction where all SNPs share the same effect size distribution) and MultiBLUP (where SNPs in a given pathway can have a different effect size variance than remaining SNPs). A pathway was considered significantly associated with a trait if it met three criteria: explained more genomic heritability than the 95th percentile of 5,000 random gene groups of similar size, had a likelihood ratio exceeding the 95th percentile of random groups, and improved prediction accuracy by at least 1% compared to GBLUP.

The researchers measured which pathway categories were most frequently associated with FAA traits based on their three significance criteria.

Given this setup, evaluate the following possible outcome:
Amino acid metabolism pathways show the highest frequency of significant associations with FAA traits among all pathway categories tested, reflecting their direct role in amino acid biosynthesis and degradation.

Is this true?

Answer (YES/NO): NO